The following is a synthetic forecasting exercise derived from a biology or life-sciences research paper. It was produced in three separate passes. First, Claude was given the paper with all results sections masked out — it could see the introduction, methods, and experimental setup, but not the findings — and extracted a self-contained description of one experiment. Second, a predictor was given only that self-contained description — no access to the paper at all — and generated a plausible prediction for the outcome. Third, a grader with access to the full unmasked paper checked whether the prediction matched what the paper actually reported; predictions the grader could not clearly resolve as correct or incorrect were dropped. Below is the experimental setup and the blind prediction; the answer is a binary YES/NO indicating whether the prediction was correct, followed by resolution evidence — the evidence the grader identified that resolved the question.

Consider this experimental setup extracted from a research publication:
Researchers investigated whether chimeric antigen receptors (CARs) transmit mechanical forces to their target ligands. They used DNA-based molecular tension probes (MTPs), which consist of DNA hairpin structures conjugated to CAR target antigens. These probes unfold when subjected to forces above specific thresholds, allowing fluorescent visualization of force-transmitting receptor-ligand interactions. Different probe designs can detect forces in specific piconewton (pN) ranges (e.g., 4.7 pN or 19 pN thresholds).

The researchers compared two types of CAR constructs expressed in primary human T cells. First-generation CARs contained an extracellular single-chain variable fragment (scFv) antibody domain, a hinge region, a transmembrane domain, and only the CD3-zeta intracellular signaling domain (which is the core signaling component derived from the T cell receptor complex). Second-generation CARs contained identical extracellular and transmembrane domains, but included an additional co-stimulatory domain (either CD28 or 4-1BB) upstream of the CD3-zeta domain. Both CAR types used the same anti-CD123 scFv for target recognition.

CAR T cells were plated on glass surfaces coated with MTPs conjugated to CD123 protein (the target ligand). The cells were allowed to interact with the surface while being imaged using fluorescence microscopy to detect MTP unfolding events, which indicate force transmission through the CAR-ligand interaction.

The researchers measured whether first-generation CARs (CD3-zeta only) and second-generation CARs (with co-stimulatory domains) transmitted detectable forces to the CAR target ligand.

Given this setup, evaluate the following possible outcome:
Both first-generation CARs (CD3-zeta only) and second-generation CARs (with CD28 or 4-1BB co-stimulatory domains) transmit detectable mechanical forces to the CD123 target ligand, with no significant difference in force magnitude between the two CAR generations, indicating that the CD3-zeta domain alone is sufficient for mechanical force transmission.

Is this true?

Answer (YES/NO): NO